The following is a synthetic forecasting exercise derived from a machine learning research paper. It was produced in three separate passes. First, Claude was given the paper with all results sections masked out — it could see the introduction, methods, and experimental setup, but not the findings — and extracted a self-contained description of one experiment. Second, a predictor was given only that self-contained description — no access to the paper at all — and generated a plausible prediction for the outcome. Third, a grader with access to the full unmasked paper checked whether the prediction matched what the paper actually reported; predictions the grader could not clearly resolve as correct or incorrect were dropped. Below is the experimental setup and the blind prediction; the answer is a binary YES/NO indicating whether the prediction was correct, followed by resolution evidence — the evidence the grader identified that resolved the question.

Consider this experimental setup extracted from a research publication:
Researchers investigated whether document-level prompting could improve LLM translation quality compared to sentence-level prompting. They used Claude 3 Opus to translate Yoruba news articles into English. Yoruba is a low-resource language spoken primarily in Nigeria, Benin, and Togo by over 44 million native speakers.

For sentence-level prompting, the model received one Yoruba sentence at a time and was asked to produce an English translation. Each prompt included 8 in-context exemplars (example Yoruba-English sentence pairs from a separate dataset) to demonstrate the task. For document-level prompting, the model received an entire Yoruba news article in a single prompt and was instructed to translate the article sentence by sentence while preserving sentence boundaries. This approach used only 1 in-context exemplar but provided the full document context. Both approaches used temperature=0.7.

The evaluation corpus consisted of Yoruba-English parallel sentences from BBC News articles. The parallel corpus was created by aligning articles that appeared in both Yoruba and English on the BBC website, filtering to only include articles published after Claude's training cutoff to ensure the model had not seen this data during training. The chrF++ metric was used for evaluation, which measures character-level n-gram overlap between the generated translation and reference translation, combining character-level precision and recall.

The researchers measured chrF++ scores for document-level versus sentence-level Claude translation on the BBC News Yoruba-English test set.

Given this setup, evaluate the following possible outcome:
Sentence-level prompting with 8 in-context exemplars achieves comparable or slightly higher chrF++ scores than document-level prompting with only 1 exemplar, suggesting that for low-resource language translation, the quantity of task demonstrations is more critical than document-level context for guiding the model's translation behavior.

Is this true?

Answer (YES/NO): NO